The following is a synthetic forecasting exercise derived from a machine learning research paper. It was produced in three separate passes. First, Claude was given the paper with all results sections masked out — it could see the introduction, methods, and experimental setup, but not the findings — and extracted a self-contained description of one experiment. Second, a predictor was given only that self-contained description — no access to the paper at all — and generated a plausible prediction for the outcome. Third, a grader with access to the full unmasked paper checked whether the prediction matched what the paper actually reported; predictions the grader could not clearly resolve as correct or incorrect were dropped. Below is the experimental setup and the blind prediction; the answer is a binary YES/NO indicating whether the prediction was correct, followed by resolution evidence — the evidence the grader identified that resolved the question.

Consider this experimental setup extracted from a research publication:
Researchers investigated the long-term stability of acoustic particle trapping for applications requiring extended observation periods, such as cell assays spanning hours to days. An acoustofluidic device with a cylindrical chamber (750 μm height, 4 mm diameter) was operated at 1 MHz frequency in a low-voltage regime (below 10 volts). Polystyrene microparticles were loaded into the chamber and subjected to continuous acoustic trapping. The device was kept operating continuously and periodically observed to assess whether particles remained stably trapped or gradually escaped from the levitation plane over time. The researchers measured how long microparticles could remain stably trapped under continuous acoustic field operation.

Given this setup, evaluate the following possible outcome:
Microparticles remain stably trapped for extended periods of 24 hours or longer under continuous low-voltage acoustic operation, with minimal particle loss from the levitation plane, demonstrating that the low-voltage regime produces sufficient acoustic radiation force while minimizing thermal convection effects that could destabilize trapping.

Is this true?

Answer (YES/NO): NO